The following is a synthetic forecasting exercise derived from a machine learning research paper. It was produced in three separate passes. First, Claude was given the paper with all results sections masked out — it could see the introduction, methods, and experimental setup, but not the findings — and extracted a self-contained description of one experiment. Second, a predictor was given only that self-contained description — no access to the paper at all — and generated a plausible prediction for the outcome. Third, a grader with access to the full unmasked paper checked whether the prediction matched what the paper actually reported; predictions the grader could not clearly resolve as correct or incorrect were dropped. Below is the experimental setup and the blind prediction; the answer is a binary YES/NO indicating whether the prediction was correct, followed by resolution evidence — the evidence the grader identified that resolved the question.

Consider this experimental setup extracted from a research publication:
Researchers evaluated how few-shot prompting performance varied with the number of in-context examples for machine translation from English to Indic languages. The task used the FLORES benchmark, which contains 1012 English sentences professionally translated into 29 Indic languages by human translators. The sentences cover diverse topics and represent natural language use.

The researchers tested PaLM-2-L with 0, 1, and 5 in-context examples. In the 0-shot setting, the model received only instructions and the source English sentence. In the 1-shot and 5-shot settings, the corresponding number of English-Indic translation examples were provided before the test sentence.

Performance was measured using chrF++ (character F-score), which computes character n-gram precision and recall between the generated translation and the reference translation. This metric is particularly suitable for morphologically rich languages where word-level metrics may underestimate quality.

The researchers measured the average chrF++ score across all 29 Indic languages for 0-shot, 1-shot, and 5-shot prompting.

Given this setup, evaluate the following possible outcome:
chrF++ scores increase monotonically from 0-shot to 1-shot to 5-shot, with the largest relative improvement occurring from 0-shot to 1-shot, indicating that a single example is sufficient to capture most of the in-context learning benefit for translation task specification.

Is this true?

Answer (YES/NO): YES